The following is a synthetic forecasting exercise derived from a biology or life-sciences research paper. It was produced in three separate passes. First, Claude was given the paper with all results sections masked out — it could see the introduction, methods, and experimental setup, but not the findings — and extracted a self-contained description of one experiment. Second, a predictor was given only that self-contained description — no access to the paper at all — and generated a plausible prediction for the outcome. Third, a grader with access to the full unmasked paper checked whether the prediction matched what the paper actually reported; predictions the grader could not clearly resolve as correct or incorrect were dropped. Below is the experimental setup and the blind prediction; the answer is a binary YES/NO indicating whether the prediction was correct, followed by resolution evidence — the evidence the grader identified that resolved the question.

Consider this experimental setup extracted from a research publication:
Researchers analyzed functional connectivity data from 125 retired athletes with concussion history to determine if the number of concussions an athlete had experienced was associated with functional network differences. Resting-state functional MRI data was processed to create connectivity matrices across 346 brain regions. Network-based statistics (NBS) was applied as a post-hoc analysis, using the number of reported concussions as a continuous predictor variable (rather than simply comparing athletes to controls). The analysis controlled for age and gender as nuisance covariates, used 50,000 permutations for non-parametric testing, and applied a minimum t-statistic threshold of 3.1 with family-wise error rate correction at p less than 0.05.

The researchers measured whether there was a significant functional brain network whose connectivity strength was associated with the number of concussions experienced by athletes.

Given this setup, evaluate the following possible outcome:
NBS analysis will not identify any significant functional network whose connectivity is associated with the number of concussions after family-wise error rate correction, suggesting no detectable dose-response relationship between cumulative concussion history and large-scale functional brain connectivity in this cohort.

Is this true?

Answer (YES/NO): NO